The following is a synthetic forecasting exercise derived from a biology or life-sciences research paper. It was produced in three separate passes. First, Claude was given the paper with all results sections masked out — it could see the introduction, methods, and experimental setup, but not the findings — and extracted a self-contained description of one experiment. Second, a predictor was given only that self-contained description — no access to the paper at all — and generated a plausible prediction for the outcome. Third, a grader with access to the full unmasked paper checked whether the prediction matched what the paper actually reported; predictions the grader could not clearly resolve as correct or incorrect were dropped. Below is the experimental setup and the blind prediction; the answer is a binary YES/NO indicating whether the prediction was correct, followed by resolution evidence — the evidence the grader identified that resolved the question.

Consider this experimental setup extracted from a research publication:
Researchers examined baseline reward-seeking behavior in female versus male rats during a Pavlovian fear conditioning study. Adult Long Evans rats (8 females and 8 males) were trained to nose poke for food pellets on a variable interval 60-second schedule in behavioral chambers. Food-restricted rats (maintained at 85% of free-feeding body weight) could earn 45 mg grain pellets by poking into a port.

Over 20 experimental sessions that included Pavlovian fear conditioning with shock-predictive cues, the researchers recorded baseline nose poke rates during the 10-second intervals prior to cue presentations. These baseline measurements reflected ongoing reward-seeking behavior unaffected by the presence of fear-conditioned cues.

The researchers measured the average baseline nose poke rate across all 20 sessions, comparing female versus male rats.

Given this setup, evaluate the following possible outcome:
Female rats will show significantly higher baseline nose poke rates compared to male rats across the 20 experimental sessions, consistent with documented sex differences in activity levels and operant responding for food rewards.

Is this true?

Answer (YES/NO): NO